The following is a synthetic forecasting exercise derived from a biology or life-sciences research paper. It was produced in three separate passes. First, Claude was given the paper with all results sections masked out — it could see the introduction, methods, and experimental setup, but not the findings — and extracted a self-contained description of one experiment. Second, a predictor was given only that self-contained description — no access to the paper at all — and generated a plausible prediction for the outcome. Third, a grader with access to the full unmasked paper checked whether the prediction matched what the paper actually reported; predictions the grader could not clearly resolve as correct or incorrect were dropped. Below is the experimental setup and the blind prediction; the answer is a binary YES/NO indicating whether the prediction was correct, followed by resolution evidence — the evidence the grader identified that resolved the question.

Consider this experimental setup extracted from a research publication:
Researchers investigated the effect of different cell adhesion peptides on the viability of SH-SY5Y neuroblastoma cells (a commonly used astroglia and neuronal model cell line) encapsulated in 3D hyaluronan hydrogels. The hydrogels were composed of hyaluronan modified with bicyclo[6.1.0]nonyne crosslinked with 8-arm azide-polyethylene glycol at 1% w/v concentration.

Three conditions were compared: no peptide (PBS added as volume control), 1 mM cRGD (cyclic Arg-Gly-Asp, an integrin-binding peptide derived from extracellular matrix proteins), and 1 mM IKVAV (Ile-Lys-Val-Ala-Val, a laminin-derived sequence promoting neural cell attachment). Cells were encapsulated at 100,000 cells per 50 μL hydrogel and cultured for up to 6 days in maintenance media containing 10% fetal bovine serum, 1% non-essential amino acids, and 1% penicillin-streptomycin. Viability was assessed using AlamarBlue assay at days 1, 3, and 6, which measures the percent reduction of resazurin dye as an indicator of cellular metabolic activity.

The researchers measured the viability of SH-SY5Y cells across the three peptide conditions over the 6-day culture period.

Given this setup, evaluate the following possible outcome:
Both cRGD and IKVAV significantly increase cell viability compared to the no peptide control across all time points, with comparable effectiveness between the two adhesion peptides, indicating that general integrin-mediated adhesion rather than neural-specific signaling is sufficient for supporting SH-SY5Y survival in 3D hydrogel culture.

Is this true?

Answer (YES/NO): NO